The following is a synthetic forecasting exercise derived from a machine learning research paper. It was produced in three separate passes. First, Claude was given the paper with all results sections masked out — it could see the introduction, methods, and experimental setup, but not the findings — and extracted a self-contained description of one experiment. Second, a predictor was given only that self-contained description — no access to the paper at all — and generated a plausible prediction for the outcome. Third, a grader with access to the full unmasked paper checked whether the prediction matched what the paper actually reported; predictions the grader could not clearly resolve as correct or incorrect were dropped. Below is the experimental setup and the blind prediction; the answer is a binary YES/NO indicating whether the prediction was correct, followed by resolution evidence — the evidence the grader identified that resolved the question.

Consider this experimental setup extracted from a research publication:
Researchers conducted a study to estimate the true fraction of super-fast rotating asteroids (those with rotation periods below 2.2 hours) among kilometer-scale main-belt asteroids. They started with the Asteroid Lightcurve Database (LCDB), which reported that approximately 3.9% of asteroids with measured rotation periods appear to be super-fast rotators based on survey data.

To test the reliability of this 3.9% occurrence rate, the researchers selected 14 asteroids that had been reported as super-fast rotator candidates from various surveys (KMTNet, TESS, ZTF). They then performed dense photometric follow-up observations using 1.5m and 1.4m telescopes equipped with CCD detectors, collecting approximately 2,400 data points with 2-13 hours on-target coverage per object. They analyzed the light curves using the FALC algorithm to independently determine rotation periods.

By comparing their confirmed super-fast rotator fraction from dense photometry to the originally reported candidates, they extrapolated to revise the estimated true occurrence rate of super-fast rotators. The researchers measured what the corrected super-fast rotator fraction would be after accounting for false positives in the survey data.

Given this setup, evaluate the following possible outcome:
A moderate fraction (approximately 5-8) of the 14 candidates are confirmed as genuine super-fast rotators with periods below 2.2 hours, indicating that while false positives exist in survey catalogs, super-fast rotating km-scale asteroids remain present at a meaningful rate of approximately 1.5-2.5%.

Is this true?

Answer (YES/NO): NO